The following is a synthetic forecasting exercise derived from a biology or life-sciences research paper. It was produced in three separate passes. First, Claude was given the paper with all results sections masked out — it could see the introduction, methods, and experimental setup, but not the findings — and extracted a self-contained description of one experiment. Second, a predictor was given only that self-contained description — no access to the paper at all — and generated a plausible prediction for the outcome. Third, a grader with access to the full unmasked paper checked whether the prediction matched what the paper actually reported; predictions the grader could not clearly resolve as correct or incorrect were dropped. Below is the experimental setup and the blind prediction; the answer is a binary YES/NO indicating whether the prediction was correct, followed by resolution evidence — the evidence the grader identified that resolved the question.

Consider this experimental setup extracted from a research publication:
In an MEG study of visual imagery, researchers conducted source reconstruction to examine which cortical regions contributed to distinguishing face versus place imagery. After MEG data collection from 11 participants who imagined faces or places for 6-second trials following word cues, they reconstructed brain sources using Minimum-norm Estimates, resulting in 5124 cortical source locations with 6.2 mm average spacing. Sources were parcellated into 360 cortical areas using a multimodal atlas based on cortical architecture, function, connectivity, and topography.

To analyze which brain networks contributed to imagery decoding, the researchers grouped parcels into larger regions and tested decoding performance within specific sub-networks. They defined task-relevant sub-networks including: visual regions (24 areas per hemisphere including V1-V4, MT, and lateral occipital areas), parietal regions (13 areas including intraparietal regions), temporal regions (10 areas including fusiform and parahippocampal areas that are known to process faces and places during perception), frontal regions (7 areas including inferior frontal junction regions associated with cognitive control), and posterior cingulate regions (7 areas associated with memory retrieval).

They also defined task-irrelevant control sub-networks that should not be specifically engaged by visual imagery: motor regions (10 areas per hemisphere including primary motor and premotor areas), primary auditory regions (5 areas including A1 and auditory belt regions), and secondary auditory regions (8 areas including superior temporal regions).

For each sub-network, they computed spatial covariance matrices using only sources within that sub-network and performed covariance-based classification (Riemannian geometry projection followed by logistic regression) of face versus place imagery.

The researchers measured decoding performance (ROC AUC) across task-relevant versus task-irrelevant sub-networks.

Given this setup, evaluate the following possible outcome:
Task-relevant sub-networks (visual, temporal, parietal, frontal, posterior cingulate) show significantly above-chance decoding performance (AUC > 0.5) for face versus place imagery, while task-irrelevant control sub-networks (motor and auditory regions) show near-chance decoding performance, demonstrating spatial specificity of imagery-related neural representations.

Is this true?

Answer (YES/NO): NO